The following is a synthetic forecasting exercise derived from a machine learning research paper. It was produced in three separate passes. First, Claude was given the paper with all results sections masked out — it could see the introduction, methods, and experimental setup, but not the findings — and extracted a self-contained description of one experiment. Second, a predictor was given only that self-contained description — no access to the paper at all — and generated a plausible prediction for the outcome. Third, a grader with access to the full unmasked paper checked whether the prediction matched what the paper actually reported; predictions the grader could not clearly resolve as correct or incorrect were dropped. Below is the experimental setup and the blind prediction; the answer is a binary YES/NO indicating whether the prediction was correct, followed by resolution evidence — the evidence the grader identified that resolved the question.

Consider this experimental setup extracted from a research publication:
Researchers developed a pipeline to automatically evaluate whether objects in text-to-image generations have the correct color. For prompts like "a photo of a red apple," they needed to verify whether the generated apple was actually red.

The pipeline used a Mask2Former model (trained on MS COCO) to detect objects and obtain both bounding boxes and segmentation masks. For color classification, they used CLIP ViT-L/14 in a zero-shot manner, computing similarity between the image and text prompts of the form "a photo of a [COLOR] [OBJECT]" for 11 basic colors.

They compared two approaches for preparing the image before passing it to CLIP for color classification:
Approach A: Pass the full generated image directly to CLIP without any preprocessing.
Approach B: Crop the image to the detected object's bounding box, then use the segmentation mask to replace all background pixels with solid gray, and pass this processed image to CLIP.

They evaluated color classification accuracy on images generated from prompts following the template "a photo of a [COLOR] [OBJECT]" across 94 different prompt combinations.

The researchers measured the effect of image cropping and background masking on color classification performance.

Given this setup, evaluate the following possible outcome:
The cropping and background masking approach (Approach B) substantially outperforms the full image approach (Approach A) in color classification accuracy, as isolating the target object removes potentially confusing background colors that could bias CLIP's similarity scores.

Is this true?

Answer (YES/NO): YES